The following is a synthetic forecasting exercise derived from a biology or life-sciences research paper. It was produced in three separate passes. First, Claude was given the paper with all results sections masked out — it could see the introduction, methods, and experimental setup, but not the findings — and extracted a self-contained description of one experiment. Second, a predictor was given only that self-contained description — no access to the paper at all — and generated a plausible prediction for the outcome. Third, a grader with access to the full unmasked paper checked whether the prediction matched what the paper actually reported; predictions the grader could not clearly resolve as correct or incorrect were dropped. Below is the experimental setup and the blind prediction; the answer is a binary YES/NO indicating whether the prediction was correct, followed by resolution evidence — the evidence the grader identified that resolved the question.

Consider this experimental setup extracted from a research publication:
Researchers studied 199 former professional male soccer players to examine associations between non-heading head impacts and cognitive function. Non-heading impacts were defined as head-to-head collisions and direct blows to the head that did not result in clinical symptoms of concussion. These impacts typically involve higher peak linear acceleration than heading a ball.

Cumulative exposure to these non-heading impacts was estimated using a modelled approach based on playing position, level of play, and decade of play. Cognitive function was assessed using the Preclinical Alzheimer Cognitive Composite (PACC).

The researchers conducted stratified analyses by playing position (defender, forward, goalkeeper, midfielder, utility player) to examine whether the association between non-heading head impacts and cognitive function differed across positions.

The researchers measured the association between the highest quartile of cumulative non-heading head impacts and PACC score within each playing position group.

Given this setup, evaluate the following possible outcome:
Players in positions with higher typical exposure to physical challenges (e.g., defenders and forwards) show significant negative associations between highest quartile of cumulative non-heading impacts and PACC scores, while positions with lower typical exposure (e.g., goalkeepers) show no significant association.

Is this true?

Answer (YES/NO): NO